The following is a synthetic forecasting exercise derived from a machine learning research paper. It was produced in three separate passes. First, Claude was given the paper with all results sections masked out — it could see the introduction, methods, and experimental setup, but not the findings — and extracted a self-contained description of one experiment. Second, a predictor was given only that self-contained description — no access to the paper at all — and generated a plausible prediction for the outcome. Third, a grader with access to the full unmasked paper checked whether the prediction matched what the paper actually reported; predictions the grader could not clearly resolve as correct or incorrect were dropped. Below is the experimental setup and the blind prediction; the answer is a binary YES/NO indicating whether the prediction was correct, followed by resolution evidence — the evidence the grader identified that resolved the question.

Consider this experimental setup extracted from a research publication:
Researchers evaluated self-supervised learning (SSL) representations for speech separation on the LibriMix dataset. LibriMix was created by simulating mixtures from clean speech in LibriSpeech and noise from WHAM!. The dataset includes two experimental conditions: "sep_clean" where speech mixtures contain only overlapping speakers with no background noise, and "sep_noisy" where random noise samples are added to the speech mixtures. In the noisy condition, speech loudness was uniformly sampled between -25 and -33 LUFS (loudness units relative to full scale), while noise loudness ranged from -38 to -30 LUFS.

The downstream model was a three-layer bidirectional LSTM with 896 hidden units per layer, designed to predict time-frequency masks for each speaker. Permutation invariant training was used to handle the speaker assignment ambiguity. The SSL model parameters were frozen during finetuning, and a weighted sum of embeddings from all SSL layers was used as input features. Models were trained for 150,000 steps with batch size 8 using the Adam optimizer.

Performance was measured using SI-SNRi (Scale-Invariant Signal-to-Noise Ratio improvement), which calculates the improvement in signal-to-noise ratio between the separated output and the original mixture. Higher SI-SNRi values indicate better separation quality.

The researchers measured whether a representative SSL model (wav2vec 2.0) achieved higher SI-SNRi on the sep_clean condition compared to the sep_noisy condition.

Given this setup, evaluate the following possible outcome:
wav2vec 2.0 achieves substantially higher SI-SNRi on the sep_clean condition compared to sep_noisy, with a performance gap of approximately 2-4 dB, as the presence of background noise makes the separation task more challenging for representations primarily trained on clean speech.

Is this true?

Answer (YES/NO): YES